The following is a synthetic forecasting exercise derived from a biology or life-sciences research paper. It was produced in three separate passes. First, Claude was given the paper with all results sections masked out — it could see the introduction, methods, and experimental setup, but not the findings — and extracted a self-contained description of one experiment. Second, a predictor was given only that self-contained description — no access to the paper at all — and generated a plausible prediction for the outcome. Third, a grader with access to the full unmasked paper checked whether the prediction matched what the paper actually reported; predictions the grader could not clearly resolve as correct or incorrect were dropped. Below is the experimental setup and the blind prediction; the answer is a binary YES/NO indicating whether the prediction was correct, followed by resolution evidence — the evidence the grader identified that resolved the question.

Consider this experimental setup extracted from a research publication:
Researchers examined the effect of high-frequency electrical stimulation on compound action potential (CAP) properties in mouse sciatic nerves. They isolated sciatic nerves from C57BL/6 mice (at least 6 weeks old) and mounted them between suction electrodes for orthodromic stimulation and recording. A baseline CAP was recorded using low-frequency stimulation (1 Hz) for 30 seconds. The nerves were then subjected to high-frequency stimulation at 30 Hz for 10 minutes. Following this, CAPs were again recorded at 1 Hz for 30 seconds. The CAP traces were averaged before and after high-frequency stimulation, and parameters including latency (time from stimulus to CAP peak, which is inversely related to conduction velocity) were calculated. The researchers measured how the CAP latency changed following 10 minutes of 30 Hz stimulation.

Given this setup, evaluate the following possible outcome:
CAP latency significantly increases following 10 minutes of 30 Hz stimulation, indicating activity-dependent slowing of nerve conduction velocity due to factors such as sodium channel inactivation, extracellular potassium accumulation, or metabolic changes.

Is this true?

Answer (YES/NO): NO